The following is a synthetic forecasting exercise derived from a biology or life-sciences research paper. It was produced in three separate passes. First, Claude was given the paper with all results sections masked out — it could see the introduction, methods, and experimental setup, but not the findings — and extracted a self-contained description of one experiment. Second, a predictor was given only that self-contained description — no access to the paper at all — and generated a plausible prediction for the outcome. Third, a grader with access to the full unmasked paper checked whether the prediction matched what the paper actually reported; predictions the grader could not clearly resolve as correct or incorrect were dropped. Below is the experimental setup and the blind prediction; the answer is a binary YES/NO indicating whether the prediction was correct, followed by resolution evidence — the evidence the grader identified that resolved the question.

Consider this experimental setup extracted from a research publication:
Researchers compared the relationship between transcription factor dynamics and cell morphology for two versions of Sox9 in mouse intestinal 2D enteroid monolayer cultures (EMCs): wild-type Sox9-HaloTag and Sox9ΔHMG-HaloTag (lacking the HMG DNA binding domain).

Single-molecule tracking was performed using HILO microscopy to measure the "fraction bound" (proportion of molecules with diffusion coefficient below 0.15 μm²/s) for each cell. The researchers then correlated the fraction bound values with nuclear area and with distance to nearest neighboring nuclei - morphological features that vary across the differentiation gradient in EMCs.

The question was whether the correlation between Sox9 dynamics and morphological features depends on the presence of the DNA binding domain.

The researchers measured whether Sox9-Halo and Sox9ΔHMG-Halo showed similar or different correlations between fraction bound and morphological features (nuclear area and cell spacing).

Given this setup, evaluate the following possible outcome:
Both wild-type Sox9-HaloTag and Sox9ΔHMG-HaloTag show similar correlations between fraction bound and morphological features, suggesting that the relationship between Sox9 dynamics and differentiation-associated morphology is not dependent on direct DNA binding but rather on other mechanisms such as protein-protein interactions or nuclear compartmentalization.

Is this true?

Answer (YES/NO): NO